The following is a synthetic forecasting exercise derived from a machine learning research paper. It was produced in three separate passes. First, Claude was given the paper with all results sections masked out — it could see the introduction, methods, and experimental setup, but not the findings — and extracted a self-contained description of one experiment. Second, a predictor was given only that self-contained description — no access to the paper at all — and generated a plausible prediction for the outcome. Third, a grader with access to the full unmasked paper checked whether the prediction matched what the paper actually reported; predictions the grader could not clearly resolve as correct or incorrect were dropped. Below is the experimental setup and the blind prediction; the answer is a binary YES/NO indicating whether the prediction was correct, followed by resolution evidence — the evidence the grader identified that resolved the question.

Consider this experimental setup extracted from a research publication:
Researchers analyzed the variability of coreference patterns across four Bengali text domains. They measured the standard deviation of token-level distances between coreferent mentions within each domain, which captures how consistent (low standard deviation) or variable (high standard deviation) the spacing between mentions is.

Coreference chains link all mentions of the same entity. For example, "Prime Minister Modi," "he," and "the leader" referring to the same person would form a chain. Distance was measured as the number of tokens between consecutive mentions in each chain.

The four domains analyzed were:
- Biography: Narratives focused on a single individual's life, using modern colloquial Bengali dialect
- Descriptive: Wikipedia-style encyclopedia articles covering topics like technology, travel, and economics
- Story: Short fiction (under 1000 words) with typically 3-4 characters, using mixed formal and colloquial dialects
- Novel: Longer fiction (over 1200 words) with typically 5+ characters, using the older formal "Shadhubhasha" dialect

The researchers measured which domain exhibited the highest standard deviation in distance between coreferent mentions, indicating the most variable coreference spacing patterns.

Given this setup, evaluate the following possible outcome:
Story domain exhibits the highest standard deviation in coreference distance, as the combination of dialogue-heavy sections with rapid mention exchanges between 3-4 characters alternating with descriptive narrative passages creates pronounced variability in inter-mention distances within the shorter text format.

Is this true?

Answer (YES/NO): YES